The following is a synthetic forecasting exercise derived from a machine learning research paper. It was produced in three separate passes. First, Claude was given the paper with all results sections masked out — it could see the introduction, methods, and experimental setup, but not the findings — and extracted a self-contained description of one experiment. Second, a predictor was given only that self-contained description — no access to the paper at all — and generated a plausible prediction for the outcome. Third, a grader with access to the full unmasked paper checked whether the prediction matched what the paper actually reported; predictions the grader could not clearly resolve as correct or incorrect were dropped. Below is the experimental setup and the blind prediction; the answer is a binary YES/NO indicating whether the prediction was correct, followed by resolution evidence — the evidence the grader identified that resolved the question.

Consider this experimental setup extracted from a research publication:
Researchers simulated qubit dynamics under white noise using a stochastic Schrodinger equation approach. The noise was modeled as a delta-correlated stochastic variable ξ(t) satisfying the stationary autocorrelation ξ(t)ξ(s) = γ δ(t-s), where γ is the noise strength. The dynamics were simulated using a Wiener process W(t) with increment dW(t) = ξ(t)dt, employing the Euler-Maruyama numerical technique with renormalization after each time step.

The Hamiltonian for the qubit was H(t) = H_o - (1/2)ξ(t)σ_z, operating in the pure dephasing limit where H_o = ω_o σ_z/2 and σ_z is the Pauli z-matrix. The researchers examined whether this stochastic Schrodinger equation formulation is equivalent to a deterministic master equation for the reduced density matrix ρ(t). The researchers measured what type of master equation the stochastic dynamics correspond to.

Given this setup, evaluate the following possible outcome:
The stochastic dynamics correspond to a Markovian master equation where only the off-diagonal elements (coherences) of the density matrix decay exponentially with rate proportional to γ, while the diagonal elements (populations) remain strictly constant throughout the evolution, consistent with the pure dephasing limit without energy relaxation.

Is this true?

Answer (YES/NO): YES